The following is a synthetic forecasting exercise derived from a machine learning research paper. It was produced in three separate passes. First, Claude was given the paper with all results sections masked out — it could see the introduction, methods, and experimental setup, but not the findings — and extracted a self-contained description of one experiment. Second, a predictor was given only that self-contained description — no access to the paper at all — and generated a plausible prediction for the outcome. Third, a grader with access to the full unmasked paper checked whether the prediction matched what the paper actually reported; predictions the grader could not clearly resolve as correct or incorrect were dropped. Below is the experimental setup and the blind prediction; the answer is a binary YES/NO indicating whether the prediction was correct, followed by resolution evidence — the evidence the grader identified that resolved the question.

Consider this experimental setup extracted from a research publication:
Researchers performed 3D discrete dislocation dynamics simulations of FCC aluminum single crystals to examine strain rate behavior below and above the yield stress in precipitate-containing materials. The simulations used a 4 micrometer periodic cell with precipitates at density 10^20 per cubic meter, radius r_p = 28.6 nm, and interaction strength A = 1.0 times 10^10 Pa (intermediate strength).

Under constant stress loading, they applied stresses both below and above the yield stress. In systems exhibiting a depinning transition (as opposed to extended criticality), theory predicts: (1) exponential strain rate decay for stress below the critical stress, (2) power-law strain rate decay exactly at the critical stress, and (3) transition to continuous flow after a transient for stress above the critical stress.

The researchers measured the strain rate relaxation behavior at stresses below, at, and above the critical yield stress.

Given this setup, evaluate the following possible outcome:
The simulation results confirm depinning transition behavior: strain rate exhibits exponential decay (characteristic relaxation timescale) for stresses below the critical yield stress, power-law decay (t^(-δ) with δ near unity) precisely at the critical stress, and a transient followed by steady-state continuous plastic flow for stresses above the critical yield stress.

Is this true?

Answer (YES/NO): YES